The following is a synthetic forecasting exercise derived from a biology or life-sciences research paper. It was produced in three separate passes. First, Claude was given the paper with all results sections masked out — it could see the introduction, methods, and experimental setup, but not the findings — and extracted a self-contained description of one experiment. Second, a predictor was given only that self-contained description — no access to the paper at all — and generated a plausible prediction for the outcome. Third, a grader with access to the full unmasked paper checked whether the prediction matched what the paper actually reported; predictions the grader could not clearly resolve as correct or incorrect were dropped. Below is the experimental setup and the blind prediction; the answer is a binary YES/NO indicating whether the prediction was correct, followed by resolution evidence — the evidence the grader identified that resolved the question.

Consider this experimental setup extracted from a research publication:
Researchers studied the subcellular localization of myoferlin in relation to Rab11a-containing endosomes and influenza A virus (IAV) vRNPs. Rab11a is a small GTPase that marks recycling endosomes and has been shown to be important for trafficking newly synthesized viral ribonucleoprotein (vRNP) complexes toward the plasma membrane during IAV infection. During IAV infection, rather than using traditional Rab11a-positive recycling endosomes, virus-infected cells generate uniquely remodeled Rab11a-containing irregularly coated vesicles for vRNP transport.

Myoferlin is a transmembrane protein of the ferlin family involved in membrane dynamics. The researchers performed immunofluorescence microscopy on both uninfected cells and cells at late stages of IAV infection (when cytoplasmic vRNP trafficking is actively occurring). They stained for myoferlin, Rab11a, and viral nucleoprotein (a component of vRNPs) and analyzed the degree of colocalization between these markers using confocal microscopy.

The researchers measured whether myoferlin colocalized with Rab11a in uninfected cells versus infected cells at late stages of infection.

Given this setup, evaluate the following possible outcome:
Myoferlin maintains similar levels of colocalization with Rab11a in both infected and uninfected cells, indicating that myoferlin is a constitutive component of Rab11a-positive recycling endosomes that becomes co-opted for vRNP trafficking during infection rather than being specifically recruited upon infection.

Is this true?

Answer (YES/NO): YES